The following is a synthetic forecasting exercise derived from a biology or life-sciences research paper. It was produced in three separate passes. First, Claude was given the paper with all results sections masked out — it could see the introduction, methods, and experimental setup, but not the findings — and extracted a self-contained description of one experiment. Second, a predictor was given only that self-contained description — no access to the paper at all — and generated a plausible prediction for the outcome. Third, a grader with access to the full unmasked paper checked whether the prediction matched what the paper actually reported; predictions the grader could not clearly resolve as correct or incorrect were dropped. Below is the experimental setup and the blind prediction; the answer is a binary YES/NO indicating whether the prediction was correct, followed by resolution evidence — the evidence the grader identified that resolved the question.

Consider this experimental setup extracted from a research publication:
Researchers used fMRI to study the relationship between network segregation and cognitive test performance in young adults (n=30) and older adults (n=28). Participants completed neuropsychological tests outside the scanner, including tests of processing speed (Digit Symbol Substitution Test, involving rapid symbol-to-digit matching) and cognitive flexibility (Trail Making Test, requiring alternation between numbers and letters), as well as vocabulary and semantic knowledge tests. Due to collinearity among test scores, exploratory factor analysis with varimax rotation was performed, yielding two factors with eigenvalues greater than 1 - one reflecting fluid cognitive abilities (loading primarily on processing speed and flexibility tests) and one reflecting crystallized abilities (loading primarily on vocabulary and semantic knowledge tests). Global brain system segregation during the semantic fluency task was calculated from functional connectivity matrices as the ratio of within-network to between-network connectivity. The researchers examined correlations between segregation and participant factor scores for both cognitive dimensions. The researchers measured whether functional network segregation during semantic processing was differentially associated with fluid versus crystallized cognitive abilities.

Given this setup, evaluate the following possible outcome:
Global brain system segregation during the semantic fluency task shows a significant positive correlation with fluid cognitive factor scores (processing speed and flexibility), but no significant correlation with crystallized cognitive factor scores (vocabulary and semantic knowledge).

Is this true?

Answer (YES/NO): YES